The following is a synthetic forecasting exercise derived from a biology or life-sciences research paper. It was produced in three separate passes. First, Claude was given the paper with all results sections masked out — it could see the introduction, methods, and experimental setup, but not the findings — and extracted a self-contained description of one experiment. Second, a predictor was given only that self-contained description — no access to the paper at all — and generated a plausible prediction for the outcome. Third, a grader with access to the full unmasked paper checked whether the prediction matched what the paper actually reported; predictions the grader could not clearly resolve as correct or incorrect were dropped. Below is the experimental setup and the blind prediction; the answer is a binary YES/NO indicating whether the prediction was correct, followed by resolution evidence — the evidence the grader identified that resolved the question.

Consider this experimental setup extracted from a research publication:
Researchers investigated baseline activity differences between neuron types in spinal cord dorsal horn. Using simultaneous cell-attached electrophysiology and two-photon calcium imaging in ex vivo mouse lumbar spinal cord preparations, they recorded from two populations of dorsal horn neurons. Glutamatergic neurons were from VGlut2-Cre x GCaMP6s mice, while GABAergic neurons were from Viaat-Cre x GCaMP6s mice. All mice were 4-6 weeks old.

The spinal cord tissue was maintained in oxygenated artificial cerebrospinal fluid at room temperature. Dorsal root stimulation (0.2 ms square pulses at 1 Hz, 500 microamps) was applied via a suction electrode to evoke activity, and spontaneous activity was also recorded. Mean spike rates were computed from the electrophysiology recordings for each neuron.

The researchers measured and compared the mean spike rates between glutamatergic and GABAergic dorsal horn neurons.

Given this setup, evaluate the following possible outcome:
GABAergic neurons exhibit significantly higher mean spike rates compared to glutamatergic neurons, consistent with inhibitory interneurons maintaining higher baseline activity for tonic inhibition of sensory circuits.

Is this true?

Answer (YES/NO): NO